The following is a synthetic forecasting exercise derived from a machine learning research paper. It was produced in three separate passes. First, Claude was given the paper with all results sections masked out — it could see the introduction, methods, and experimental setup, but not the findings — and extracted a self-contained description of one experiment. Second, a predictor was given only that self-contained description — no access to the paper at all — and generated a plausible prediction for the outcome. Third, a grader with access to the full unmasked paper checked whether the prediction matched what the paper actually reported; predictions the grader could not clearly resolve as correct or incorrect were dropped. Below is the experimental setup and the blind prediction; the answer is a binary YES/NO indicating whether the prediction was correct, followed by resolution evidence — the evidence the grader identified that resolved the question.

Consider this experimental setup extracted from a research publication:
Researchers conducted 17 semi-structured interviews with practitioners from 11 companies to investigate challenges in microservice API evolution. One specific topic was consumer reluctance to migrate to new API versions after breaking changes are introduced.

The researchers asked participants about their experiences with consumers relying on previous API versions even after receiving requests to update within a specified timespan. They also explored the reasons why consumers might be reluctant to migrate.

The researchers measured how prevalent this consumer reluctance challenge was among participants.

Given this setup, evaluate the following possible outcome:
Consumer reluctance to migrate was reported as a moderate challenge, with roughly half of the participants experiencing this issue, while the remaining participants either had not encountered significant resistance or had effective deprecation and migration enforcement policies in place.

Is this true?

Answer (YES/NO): NO